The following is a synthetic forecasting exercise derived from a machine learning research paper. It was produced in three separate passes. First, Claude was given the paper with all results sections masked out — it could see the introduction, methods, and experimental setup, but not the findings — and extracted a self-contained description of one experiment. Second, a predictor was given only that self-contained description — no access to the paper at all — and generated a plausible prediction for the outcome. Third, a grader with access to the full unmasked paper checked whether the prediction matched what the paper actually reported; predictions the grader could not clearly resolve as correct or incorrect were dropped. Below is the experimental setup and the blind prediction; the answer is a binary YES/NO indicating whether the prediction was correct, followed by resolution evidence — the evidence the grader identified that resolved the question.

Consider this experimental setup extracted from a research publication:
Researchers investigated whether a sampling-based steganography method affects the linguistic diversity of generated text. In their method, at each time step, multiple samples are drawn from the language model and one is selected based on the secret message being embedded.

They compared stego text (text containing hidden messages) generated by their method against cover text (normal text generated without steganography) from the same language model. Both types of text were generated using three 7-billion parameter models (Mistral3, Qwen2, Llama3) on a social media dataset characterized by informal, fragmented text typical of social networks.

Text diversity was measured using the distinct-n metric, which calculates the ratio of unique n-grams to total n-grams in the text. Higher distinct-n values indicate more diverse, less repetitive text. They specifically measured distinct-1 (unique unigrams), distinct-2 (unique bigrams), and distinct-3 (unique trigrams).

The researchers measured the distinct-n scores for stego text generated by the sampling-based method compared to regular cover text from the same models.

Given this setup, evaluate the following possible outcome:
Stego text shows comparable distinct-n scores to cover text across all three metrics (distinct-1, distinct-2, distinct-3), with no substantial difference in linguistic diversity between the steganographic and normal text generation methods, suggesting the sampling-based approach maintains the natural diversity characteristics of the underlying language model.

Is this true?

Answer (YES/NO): YES